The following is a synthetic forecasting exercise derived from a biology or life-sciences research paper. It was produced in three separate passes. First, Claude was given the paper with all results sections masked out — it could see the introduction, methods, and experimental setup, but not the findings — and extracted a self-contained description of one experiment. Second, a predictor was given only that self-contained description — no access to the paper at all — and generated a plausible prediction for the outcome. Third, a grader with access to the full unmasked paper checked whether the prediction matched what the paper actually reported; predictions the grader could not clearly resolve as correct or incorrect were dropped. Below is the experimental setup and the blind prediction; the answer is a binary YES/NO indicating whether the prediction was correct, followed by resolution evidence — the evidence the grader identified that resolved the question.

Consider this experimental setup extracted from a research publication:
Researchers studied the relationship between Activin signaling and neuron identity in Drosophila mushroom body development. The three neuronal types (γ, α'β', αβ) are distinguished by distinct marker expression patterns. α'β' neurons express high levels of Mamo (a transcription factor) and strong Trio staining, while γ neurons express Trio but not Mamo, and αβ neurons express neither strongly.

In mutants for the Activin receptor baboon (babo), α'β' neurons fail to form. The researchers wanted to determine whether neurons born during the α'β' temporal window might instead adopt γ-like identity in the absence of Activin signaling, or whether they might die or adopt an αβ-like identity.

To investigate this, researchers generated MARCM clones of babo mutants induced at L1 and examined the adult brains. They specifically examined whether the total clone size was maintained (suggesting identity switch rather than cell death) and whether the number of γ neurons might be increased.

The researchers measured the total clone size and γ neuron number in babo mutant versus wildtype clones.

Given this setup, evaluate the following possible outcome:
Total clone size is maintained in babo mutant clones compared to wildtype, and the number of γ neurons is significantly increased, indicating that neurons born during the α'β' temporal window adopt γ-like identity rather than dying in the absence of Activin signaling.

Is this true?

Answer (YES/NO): NO